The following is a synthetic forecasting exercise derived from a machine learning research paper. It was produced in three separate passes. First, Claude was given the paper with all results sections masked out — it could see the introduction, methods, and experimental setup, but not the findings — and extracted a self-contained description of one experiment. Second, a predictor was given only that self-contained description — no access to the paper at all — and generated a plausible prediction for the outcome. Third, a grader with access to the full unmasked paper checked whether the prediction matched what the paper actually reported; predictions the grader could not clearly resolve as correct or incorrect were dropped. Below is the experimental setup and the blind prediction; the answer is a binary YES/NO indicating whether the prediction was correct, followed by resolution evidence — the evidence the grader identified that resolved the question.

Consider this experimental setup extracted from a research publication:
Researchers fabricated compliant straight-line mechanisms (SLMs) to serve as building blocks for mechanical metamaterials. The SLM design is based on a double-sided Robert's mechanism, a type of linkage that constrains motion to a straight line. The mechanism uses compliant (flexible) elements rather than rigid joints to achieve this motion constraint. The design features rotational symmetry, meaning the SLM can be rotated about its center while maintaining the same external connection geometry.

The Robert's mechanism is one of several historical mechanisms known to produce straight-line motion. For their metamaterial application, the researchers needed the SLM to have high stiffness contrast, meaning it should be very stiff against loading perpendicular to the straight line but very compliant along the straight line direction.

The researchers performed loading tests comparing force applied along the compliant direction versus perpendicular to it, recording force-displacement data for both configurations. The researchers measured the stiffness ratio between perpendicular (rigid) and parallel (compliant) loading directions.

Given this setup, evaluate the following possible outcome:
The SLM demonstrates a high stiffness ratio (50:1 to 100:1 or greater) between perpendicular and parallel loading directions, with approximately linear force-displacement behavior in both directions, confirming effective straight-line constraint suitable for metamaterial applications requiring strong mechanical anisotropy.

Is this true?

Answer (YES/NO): NO